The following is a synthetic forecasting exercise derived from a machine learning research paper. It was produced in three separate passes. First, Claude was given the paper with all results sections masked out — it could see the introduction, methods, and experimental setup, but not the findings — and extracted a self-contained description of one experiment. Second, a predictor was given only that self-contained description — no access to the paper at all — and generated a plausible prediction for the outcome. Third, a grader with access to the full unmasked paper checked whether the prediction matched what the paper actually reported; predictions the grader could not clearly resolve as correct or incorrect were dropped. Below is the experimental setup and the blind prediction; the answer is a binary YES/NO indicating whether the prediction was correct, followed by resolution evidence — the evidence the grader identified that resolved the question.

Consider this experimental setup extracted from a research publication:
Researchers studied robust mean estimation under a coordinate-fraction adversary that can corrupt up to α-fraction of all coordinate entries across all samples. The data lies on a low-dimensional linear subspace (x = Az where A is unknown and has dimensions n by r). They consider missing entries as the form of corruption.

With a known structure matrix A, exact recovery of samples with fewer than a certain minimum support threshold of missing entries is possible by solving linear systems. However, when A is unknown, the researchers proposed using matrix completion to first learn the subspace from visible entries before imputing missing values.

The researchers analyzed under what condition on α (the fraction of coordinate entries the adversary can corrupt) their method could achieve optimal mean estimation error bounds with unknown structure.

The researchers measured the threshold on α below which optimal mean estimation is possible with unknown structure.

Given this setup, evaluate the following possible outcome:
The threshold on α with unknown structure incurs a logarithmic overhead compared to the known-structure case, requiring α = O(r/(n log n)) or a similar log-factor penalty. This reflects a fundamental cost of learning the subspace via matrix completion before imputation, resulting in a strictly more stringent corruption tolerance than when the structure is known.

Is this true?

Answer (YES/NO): NO